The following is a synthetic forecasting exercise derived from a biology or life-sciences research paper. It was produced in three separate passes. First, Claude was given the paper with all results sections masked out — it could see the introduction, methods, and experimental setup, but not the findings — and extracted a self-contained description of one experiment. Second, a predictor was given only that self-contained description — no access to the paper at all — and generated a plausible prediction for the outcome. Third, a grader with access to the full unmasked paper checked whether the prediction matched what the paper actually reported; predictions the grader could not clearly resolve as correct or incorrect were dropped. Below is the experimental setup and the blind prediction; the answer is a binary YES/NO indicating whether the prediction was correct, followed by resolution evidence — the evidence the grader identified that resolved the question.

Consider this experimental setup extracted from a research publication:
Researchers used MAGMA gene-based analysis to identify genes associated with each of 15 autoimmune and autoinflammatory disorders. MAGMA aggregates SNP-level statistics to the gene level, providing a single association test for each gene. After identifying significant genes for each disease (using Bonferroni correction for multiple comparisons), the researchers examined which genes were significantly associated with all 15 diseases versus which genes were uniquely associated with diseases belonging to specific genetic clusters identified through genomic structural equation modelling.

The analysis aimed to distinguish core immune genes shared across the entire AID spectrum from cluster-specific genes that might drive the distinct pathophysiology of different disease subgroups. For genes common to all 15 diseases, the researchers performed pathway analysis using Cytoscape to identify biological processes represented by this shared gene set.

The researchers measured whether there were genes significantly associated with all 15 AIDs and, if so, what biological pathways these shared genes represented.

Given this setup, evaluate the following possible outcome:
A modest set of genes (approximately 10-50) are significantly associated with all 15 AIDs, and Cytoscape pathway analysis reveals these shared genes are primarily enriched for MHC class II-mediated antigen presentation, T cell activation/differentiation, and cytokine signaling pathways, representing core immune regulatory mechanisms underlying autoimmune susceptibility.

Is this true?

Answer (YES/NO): NO